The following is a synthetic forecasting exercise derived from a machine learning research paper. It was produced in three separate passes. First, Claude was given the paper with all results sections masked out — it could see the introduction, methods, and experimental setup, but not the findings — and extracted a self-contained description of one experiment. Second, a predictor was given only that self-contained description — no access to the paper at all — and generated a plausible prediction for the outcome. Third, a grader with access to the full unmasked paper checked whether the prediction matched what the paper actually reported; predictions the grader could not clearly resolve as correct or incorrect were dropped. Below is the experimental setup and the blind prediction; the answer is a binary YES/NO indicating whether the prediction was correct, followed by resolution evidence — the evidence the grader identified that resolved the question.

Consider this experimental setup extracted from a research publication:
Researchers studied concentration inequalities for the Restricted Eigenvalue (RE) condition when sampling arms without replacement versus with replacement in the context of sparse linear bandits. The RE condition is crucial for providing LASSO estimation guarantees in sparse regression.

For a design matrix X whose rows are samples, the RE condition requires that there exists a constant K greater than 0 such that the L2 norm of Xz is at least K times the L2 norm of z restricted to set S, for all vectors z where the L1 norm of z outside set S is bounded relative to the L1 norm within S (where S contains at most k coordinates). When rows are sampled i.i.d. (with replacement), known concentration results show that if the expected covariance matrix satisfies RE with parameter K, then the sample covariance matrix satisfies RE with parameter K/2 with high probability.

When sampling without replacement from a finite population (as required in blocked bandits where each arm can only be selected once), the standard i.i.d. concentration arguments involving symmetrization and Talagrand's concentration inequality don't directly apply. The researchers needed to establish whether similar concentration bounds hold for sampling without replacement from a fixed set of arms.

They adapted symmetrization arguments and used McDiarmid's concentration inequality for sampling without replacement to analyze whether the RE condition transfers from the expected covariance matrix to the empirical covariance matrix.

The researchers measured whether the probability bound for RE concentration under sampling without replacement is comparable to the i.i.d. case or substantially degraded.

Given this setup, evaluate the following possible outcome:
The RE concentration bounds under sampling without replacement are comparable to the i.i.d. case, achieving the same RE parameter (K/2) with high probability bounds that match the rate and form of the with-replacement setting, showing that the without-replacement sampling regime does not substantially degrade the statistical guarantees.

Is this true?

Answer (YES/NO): NO